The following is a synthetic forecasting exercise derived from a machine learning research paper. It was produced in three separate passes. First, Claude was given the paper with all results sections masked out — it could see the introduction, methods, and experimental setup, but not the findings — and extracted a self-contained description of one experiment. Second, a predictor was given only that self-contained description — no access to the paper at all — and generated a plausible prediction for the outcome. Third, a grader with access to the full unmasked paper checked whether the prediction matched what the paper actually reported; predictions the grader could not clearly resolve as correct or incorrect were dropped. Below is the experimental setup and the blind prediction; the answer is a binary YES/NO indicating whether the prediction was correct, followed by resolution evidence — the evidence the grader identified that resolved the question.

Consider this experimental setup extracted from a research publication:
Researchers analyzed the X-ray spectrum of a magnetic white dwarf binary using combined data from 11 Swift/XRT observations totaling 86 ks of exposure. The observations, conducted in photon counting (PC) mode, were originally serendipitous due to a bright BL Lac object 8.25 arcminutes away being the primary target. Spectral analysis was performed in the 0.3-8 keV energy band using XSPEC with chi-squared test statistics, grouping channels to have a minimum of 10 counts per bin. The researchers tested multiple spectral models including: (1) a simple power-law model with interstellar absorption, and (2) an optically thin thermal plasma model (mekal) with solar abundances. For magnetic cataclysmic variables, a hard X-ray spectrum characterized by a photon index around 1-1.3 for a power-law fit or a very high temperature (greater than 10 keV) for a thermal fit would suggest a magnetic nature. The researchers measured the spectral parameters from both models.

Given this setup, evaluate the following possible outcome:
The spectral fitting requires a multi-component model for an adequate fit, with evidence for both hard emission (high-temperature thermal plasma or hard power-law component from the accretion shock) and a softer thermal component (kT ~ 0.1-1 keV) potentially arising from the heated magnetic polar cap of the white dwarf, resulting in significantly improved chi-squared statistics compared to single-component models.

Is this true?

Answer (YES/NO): NO